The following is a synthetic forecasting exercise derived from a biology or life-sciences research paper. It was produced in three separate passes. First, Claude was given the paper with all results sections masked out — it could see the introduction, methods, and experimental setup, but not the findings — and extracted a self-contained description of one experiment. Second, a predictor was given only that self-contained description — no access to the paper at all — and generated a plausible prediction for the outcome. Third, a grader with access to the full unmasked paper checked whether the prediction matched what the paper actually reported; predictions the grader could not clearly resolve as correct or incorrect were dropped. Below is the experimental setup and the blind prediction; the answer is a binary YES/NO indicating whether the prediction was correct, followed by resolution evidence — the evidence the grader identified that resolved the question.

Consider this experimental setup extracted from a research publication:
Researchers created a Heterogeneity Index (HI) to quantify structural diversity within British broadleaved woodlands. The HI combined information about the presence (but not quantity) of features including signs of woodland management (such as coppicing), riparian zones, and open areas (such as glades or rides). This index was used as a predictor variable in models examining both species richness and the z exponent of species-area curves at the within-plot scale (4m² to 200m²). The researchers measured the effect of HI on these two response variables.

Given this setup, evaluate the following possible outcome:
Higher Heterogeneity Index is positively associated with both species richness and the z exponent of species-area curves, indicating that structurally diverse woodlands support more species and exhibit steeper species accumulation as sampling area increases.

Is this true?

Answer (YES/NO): YES